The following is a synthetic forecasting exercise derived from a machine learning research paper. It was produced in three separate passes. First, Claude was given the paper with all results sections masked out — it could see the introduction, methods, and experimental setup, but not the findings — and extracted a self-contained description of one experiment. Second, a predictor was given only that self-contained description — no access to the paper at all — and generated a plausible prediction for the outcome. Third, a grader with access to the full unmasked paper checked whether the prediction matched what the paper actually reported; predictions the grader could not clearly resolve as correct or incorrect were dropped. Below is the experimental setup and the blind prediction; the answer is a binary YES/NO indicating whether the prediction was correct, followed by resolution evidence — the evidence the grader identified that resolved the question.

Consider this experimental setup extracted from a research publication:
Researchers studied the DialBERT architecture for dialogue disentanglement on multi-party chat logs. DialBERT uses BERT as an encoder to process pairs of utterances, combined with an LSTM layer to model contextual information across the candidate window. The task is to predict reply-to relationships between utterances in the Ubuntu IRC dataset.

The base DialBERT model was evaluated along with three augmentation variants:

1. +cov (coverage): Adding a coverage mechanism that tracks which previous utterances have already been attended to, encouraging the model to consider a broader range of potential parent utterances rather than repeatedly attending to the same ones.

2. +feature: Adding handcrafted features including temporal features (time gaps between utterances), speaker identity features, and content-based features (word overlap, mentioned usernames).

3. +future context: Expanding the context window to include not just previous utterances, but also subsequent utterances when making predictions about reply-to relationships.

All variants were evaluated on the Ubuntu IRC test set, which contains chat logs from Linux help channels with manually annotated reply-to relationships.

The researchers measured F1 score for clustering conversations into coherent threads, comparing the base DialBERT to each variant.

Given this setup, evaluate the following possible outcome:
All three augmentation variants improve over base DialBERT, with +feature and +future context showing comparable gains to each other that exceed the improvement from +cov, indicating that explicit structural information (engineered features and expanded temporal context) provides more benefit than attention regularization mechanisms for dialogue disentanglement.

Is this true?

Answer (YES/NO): NO